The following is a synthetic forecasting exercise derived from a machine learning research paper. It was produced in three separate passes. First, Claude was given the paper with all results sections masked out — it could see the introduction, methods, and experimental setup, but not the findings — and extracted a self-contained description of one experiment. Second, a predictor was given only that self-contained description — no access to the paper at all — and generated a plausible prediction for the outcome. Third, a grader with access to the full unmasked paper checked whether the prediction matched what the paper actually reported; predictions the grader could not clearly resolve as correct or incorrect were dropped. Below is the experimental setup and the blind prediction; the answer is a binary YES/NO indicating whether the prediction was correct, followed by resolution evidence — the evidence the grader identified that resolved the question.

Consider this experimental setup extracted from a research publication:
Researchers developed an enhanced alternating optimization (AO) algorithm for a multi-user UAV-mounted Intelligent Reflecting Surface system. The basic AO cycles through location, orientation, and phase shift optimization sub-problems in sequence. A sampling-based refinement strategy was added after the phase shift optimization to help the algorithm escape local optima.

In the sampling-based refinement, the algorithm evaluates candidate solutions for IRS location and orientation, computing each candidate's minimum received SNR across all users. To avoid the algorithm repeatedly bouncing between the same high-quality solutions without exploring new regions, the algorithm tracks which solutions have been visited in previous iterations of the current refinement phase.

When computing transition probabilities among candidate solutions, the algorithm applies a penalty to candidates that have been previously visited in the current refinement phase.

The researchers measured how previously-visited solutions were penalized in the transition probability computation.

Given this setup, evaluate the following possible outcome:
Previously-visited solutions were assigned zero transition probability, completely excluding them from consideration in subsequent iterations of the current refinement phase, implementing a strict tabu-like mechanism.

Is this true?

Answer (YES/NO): NO